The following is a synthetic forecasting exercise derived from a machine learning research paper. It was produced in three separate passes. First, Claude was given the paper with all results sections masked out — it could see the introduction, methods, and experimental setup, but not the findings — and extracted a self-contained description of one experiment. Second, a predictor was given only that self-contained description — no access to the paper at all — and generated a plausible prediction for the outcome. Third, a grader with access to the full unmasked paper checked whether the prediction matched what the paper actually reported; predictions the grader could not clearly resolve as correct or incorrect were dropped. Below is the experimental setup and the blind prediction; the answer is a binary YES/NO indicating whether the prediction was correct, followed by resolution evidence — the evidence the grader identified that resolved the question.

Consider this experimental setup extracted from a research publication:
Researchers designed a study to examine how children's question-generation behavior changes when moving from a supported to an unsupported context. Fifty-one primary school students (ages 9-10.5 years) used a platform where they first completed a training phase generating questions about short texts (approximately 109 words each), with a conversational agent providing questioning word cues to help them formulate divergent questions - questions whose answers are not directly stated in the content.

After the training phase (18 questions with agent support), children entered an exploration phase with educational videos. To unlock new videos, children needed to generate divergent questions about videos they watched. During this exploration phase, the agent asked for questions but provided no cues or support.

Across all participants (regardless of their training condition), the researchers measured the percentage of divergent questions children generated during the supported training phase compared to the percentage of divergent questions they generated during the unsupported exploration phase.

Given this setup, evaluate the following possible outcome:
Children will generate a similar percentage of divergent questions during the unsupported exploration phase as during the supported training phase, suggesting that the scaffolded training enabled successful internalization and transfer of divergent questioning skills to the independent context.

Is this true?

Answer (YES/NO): NO